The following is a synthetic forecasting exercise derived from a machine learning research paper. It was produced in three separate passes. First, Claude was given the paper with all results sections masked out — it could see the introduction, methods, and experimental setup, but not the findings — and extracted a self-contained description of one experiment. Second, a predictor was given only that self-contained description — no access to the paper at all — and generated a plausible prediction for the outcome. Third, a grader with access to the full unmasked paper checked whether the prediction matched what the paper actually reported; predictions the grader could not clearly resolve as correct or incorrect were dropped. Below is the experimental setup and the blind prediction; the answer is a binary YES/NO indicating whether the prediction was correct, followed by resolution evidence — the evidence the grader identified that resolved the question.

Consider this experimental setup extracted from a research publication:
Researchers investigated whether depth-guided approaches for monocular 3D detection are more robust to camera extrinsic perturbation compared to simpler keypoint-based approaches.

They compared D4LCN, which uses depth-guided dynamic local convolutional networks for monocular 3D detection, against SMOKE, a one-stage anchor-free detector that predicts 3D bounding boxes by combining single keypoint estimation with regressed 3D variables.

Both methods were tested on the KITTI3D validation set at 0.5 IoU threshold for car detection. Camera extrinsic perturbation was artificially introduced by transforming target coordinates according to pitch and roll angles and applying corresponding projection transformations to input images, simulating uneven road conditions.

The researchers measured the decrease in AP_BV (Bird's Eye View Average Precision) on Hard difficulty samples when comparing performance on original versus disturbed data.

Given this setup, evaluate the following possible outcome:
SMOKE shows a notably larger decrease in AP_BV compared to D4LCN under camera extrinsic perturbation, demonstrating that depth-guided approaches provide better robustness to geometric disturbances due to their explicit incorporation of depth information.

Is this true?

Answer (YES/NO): YES